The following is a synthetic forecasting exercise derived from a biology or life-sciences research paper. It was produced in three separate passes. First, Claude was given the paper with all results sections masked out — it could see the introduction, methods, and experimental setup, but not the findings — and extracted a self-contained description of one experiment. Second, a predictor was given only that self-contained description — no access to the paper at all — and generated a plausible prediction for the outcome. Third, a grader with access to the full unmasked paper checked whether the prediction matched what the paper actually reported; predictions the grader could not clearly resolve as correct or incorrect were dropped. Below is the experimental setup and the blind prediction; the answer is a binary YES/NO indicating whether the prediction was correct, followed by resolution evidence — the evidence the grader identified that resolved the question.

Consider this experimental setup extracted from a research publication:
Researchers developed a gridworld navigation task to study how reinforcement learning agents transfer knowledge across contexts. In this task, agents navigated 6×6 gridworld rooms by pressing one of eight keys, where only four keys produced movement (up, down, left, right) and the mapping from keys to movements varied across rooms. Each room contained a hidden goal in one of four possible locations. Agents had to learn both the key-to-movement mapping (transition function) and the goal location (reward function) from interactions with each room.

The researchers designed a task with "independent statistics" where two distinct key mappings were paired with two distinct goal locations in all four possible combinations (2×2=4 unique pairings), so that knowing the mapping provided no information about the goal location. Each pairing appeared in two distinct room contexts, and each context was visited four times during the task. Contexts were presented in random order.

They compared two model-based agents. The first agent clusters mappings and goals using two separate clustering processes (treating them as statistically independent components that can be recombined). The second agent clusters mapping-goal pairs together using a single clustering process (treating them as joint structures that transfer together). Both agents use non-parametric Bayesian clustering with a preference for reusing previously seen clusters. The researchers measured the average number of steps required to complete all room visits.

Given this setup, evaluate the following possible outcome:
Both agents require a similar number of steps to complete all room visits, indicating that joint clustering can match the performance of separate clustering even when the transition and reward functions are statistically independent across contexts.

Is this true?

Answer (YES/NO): NO